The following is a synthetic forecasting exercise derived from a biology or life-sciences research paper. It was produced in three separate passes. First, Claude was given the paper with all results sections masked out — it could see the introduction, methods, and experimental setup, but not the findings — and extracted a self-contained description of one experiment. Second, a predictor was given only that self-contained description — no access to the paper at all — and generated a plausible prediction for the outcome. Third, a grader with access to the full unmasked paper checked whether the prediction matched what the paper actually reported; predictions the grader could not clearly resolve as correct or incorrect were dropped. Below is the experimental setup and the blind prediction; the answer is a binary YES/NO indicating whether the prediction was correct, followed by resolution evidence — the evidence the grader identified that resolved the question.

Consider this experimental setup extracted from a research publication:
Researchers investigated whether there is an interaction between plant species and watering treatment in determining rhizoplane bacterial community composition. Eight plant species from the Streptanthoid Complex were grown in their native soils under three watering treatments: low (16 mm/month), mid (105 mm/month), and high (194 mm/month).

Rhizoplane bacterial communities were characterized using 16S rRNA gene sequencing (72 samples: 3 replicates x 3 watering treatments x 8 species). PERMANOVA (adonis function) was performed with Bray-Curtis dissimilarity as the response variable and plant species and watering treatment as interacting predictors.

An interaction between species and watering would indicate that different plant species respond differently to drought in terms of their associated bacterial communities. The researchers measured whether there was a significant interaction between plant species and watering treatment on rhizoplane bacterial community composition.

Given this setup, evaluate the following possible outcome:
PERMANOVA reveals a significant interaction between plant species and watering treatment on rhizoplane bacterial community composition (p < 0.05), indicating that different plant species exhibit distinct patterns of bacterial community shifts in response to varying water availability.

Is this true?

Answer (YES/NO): NO